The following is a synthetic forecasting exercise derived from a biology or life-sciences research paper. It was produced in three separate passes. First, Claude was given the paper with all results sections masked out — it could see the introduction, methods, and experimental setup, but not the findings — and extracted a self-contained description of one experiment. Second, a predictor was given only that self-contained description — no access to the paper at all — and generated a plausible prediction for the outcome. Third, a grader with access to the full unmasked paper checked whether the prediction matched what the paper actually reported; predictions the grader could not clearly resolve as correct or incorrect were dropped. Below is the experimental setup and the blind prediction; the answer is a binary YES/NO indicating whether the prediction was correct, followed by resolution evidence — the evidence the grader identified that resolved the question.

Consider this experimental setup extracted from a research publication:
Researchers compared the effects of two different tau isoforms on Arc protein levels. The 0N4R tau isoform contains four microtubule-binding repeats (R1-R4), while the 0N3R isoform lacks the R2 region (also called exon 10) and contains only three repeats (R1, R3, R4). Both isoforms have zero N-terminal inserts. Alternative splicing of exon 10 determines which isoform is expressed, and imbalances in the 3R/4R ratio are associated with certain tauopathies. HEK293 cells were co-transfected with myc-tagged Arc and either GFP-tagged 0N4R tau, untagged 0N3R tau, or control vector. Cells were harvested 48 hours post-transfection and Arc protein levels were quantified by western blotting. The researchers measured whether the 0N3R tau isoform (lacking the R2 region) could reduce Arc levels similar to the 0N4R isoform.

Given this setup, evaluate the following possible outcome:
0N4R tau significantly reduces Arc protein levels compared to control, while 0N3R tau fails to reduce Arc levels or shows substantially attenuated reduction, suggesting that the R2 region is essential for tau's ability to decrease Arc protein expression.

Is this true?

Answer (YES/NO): YES